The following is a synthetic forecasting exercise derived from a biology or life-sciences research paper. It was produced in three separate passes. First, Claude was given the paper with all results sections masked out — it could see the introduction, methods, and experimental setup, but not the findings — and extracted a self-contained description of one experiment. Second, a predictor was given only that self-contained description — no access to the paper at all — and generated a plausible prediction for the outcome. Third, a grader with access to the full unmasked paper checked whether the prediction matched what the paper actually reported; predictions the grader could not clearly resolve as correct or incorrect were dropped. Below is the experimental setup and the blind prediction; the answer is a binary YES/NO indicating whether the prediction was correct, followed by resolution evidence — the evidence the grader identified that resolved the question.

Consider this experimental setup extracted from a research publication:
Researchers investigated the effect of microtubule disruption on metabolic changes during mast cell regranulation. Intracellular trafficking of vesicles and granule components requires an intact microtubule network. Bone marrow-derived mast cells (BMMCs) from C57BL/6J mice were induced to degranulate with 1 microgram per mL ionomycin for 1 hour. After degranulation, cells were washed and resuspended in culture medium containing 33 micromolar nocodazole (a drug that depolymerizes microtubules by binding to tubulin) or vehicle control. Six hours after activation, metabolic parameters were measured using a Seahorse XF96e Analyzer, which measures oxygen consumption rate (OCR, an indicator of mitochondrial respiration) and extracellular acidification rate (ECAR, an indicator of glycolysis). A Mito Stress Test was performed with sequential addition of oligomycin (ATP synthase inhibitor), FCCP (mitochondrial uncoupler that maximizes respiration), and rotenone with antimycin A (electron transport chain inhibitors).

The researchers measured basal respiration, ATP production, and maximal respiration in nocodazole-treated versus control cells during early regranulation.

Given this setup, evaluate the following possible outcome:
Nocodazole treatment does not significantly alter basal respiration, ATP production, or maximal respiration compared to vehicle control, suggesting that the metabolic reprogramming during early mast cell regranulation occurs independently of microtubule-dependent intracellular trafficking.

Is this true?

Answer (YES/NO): NO